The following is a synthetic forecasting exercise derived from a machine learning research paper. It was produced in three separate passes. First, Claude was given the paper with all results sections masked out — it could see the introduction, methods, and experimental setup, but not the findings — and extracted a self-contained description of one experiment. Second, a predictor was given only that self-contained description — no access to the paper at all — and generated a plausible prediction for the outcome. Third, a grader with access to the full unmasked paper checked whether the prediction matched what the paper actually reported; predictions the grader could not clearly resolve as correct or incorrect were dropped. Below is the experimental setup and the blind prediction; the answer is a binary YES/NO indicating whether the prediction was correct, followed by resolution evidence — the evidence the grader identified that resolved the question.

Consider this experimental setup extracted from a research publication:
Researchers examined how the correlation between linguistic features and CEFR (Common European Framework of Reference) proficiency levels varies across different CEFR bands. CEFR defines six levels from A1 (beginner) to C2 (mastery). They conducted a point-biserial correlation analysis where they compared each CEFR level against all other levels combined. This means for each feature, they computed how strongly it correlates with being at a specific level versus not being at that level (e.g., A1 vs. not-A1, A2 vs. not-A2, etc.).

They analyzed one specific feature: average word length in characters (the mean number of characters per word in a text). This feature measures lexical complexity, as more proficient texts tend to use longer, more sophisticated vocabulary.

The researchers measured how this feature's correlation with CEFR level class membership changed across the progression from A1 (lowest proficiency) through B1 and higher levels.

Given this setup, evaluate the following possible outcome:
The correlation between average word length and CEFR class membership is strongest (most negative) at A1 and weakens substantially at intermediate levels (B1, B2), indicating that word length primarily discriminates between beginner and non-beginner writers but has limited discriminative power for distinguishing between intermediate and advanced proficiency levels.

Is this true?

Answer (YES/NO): NO